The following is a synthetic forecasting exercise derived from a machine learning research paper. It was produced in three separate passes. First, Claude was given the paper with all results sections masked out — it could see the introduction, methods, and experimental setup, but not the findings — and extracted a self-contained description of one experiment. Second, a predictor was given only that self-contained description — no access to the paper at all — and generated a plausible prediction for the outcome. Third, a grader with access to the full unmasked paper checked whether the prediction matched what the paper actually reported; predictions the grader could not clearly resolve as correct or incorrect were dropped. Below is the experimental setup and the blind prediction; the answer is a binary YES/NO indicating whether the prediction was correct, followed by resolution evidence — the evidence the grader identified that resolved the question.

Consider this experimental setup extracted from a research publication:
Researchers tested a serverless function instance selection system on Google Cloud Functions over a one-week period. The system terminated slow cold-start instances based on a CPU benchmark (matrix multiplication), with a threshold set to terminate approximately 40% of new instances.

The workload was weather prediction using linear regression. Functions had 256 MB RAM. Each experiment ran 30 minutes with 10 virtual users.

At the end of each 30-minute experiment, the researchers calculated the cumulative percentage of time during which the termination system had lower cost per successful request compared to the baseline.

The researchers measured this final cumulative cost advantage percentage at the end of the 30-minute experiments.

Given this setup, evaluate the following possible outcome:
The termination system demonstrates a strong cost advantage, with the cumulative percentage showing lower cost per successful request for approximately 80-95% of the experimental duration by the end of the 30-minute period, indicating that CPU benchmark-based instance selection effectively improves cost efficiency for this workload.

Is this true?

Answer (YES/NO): NO